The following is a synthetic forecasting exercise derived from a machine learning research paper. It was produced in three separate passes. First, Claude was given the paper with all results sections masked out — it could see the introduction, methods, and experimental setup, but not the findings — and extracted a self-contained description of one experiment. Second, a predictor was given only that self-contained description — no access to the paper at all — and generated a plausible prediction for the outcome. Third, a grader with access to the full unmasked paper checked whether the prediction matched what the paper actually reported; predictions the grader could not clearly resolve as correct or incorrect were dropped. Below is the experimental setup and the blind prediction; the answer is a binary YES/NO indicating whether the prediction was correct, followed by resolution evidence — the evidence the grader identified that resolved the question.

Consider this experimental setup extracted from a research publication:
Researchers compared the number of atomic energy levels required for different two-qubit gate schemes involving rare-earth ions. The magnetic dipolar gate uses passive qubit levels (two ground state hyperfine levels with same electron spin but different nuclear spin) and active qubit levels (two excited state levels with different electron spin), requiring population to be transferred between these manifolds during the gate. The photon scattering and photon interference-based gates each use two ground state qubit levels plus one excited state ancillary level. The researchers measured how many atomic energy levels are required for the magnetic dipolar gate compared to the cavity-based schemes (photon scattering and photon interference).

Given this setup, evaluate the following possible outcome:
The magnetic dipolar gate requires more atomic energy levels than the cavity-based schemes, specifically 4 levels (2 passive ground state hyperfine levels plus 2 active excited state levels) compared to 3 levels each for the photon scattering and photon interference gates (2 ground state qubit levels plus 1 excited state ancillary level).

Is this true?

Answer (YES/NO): YES